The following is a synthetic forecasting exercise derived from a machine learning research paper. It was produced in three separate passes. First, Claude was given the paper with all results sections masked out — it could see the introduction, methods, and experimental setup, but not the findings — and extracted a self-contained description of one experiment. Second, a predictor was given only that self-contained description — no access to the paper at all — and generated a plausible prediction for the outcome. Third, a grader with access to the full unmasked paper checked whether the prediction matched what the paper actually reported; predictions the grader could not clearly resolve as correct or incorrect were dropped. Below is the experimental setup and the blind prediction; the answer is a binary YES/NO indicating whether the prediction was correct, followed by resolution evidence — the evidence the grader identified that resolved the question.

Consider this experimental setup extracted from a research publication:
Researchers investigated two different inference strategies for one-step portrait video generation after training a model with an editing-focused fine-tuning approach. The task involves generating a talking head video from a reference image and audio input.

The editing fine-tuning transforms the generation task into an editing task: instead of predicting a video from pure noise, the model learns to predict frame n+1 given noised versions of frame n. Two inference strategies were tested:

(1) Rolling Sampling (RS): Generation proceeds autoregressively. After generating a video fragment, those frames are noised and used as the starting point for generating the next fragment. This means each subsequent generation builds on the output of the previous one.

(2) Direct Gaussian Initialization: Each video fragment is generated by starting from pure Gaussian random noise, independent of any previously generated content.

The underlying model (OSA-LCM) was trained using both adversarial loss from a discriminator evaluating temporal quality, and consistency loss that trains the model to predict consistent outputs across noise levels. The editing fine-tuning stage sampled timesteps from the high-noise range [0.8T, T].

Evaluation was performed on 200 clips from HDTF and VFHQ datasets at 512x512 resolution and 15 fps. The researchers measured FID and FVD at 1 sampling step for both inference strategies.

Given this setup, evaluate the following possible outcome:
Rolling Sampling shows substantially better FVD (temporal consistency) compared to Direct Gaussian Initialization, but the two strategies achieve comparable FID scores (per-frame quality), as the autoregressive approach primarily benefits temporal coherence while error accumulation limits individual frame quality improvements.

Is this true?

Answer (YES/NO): NO